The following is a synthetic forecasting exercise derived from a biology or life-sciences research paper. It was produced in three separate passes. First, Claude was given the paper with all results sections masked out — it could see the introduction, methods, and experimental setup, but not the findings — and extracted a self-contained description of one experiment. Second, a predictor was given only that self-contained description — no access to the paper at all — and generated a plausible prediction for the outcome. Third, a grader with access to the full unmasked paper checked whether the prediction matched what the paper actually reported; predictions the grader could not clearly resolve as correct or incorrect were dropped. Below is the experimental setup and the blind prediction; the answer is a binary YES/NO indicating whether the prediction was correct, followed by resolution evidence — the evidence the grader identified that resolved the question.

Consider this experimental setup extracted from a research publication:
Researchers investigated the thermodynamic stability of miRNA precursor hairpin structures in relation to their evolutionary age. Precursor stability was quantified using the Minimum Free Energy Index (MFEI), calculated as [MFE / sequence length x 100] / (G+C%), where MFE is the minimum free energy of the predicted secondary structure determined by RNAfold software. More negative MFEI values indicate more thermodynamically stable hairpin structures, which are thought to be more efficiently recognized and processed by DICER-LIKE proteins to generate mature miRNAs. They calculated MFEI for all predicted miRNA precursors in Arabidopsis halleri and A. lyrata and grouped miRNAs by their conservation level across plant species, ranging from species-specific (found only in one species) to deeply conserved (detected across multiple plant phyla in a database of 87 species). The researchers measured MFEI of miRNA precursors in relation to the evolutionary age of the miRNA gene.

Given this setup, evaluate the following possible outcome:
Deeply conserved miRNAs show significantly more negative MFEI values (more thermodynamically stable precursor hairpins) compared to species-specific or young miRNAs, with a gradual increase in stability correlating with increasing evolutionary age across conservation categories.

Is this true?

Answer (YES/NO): NO